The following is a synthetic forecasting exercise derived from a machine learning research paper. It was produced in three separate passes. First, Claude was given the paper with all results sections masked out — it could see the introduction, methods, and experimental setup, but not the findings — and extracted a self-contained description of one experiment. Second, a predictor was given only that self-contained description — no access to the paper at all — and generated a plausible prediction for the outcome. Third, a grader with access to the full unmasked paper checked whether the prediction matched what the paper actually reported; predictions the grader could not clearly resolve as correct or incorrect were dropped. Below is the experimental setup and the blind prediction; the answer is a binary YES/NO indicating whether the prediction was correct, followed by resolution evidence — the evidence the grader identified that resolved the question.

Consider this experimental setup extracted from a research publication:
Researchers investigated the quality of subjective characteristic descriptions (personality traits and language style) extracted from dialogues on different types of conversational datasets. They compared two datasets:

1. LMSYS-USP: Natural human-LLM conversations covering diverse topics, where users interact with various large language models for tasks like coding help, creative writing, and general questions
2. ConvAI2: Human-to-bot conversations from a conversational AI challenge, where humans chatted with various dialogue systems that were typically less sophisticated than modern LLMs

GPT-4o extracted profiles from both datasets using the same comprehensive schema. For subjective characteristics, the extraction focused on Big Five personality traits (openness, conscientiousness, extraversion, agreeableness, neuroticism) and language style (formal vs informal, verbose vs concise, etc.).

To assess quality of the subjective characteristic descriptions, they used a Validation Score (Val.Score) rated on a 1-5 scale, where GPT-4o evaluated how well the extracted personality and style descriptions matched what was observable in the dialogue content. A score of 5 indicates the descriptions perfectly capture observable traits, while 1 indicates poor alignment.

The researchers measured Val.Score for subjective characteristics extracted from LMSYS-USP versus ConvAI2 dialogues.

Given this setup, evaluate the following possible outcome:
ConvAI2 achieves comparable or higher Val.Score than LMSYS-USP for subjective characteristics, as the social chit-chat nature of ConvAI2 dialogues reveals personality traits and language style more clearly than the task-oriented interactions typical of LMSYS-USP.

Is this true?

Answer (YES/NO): NO